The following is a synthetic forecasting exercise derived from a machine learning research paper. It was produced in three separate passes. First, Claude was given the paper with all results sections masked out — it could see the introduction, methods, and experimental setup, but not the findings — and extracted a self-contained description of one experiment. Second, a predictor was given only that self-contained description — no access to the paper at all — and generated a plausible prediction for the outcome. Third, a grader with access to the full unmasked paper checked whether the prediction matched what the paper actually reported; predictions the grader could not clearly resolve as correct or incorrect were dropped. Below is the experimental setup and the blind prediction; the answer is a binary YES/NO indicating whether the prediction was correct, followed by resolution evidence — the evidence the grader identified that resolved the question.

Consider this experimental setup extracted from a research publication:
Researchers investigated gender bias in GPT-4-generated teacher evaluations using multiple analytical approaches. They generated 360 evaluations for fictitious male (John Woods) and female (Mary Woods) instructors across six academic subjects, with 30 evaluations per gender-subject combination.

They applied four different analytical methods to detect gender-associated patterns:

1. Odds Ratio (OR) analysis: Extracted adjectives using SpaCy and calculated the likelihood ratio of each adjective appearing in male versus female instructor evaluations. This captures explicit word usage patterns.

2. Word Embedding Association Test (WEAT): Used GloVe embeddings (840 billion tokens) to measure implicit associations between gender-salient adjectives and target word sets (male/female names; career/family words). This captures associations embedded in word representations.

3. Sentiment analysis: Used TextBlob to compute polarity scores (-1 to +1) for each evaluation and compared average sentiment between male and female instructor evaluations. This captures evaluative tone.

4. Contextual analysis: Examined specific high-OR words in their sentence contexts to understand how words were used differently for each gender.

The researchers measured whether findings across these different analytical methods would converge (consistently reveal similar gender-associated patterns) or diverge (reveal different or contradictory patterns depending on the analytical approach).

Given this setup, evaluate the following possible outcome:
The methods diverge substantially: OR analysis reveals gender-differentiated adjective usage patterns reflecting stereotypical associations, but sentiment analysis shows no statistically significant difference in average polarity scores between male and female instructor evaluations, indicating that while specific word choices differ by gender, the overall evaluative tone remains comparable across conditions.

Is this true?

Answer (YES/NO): NO